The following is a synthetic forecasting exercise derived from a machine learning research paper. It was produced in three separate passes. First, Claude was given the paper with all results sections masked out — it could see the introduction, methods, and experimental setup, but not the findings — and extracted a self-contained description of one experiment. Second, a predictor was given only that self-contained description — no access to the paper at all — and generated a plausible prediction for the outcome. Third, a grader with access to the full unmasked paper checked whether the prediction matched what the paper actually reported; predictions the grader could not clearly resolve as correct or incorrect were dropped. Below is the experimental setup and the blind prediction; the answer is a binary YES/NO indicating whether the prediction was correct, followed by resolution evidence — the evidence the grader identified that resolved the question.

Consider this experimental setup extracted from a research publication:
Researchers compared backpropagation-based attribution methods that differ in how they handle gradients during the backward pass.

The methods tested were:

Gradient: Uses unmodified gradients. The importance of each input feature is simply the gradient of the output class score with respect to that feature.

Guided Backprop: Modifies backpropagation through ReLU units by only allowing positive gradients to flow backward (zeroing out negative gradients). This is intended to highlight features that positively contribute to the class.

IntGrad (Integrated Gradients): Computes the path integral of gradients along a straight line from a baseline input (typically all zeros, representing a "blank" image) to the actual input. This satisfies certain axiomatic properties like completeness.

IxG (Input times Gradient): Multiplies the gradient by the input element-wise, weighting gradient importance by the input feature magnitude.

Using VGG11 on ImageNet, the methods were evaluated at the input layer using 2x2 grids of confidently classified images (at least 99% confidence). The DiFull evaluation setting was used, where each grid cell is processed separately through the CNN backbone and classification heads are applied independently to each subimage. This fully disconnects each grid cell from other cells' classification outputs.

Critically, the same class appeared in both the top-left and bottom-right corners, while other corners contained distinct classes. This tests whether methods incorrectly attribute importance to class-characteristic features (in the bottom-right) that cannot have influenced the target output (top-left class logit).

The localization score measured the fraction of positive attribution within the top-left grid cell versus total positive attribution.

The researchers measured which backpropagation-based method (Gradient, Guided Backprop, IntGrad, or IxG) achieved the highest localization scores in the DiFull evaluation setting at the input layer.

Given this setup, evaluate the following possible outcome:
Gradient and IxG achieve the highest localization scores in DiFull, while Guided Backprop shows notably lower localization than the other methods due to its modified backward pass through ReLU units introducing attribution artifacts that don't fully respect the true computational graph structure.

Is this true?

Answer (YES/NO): NO